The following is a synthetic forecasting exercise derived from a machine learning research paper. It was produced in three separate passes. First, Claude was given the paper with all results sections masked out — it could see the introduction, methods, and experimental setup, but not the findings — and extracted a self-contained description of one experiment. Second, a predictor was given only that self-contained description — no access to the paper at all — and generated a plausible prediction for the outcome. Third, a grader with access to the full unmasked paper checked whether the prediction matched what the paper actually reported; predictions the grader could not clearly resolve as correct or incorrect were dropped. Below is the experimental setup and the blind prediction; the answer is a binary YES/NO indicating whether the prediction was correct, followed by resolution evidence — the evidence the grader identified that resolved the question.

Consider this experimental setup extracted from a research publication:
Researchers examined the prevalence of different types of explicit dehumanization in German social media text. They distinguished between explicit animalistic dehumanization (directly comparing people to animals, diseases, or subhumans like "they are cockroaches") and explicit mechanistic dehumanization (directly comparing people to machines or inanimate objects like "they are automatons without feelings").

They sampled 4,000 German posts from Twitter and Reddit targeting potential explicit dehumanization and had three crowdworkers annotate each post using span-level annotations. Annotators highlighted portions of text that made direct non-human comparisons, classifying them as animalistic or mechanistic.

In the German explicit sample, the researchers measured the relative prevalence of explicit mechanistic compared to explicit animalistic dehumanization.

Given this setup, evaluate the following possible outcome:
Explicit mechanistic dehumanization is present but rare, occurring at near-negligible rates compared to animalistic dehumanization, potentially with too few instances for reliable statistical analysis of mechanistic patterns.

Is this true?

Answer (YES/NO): NO